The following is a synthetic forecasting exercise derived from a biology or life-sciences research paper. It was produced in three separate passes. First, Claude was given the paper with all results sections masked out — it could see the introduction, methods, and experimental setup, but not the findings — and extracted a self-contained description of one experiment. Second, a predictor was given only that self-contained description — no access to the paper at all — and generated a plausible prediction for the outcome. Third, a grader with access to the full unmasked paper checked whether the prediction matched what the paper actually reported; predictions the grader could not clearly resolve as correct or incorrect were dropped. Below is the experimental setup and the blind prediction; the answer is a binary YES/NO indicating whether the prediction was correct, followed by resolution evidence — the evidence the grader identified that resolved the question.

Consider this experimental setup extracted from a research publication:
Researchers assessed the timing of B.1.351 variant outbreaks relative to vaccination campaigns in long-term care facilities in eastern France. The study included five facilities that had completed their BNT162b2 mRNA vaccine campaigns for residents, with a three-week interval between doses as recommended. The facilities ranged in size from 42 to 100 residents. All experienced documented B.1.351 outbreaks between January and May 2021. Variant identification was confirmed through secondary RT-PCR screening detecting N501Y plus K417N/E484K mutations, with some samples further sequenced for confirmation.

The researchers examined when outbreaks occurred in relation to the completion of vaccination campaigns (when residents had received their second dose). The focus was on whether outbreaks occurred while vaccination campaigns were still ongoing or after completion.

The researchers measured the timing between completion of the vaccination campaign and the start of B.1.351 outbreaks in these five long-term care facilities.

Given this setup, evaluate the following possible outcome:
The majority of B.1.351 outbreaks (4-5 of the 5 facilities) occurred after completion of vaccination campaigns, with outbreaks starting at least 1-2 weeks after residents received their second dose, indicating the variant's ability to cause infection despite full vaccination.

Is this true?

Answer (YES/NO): NO